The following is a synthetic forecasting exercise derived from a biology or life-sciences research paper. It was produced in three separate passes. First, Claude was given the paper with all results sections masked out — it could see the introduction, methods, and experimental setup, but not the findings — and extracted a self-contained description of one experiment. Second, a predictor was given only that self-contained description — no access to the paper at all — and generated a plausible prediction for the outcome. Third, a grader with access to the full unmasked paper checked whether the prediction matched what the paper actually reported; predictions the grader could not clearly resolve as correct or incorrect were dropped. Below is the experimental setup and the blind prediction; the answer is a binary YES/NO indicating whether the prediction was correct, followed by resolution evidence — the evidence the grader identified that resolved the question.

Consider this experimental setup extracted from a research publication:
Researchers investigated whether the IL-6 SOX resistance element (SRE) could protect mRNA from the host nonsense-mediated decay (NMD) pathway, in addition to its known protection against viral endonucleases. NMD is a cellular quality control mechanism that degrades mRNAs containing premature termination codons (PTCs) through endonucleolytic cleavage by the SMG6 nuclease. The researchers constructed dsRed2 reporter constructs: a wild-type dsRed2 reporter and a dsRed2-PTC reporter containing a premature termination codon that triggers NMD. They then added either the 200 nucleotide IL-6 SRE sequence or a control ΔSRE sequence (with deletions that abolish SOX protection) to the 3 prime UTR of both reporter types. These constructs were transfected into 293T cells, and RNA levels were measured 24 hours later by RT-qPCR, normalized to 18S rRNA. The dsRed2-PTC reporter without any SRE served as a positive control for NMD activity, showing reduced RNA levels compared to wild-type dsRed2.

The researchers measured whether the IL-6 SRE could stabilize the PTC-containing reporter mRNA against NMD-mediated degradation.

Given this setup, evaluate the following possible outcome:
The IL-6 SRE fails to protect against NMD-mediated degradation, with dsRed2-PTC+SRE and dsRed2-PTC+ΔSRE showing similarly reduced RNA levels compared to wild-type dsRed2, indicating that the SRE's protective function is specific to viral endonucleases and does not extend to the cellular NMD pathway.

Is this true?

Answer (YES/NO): YES